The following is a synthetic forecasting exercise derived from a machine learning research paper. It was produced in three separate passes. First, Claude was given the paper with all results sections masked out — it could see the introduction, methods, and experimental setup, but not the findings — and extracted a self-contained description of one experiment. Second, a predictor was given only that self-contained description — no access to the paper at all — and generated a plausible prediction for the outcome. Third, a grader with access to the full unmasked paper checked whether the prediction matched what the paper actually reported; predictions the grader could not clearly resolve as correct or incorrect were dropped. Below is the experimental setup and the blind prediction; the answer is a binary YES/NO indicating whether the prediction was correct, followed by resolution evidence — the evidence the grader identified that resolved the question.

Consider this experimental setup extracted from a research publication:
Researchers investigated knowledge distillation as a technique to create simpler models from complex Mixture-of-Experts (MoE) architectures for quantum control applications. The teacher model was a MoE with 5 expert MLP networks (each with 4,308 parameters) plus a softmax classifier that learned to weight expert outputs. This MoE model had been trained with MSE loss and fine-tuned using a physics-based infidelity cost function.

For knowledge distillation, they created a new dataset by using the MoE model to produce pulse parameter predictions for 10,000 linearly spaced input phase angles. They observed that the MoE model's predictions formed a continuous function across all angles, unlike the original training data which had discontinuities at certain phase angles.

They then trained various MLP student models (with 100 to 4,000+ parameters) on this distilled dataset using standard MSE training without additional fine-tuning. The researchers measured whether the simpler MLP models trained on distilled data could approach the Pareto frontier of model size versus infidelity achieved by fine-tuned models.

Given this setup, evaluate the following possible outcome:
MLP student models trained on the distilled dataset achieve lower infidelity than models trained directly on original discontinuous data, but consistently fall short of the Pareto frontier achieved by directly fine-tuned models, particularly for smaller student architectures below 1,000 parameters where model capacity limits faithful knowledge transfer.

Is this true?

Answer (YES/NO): NO